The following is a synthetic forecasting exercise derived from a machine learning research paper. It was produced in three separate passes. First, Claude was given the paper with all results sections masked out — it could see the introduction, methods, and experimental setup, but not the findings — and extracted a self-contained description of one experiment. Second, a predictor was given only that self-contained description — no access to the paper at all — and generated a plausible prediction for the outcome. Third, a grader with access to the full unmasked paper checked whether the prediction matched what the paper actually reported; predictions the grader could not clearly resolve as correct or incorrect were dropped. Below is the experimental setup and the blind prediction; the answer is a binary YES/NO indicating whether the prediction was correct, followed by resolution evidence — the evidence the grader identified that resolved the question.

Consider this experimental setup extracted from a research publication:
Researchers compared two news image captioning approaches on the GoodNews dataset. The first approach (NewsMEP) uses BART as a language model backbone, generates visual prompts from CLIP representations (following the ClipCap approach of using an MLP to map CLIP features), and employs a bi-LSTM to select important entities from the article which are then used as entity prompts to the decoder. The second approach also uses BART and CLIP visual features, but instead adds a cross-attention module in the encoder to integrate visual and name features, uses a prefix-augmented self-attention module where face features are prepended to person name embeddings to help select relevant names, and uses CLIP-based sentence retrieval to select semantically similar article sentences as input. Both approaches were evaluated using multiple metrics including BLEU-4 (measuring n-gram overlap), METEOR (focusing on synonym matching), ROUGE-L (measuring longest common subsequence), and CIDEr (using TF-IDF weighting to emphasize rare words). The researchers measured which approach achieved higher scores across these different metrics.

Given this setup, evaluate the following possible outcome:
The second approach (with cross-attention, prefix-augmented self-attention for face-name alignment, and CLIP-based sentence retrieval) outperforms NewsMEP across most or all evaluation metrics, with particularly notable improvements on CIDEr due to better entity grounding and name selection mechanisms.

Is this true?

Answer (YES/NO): NO